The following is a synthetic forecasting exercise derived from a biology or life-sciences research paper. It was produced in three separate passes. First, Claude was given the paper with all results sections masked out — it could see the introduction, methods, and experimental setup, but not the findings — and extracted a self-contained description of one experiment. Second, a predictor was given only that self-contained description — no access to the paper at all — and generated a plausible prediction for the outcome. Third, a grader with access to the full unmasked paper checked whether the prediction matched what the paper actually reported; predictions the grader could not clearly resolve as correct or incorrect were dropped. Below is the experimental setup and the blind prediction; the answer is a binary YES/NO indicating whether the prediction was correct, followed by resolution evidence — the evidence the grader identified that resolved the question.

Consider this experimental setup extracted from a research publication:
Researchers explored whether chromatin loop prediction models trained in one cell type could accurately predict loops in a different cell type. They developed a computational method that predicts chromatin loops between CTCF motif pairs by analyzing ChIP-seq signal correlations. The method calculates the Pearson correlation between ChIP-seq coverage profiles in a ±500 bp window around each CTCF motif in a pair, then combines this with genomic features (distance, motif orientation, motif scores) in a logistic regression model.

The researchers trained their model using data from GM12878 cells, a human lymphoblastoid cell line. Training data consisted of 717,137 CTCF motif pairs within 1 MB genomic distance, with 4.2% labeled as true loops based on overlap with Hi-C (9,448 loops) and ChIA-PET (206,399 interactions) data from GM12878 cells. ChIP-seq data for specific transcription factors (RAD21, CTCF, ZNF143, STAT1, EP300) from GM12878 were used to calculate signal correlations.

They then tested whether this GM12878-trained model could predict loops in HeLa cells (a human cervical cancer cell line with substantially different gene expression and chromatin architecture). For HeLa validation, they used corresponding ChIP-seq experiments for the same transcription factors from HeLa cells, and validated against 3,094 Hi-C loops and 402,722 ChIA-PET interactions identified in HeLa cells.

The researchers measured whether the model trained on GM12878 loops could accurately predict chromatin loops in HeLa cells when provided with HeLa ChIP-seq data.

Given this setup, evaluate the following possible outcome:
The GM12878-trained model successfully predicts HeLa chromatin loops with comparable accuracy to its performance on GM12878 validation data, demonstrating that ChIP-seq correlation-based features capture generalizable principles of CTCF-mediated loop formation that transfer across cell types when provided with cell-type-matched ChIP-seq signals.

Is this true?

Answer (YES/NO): YES